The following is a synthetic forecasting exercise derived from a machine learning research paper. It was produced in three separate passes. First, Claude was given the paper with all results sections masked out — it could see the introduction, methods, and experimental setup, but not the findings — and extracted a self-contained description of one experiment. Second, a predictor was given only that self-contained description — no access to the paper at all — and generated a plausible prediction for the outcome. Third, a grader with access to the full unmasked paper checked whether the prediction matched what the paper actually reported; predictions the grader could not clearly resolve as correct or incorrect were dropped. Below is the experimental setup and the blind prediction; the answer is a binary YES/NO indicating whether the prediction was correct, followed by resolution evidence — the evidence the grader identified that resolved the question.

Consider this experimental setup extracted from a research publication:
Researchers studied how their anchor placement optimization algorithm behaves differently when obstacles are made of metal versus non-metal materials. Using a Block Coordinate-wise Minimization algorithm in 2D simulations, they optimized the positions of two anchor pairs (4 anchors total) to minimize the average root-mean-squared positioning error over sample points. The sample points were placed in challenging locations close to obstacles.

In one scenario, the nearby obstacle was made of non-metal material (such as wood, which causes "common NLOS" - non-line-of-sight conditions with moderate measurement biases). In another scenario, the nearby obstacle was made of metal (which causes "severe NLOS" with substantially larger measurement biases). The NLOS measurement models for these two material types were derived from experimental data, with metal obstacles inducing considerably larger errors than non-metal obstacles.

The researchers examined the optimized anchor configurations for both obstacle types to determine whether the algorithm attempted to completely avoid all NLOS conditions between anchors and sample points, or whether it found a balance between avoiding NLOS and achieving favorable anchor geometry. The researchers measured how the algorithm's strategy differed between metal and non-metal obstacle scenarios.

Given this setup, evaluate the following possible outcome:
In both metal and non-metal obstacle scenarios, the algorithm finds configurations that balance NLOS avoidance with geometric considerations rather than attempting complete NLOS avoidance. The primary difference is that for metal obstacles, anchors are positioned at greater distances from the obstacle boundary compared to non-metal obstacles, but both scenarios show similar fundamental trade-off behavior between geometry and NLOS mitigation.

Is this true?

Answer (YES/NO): NO